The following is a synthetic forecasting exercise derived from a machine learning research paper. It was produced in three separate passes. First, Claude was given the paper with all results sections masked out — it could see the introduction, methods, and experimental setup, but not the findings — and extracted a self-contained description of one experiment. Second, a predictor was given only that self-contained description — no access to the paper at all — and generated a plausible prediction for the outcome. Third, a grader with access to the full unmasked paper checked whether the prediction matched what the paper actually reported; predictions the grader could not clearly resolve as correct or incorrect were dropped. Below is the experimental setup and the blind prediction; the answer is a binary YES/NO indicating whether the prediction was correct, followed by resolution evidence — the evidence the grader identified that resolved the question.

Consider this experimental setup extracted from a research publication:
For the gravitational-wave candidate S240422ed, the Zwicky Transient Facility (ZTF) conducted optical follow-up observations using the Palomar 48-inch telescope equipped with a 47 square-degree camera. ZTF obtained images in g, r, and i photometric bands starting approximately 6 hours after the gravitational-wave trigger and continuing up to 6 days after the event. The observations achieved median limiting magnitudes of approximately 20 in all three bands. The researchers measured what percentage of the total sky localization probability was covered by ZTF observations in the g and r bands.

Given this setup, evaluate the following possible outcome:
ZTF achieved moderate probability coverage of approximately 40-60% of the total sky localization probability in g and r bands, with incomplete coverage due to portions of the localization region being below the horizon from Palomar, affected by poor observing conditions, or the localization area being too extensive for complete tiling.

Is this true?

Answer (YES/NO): NO